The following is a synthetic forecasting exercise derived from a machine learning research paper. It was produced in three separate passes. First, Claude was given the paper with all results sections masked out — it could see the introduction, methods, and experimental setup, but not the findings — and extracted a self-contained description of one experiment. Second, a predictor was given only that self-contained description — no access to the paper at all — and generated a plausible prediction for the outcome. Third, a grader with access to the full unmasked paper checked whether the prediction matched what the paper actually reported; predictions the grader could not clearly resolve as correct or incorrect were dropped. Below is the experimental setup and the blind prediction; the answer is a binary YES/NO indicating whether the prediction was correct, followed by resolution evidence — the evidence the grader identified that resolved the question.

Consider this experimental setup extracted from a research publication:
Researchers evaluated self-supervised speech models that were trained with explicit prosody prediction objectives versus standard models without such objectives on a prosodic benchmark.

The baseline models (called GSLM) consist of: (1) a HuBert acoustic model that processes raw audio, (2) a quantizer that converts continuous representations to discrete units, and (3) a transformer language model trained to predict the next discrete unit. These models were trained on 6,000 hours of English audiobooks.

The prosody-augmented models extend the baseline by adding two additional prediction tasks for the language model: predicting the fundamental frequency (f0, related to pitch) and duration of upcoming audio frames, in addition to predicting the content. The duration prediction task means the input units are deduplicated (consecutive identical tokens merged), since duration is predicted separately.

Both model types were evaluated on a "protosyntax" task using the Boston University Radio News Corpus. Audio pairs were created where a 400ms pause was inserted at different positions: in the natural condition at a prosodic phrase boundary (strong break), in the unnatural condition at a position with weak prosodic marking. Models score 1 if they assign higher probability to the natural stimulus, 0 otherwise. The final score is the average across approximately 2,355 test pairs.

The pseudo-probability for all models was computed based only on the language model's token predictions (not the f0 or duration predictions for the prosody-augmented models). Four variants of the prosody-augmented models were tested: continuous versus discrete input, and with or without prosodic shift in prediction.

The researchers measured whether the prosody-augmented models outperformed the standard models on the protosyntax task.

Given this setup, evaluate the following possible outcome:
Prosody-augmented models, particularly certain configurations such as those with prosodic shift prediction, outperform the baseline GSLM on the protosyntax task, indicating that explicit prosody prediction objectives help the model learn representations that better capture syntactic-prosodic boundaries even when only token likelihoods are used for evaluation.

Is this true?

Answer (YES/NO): NO